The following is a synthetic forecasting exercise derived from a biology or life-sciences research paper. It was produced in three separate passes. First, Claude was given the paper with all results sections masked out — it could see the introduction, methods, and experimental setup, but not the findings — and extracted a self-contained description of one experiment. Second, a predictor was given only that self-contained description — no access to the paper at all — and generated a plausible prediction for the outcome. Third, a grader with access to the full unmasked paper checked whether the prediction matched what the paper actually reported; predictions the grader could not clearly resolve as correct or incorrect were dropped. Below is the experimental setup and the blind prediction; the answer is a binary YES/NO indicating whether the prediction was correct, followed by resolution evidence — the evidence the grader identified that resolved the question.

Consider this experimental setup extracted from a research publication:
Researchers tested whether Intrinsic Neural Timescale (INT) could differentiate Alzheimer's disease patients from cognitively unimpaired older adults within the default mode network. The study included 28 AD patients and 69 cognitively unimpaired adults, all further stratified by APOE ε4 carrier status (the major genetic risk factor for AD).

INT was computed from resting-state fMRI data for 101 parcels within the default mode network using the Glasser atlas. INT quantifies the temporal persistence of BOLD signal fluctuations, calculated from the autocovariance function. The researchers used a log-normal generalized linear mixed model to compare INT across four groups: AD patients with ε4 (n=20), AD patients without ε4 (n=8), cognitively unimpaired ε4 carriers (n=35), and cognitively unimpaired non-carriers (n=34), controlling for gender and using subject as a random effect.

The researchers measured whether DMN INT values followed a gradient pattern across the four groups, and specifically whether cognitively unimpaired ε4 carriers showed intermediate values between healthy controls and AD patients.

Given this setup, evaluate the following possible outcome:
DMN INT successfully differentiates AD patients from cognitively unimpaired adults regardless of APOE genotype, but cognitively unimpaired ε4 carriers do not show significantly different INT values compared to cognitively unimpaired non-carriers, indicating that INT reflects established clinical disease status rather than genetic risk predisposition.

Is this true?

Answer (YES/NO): NO